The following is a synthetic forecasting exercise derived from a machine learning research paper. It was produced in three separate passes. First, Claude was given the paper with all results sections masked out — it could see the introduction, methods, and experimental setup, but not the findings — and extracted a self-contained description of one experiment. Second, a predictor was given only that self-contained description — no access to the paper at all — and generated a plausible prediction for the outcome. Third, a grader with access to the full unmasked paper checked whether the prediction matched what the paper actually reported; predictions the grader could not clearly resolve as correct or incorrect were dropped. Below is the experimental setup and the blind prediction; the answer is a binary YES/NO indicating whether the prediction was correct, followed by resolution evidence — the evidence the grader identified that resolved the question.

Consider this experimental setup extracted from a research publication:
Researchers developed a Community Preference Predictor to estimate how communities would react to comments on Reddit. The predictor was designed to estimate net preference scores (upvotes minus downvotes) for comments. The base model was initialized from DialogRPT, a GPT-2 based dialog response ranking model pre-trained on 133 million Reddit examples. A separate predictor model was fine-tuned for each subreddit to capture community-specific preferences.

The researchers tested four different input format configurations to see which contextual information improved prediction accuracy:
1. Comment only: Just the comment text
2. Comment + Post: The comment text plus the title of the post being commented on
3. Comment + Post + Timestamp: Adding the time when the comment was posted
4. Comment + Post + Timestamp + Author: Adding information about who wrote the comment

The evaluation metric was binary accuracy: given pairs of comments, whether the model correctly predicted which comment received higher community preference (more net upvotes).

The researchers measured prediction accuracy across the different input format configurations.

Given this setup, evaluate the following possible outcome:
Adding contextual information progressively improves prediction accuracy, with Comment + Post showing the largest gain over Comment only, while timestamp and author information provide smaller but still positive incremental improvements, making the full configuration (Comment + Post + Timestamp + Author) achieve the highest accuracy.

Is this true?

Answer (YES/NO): NO